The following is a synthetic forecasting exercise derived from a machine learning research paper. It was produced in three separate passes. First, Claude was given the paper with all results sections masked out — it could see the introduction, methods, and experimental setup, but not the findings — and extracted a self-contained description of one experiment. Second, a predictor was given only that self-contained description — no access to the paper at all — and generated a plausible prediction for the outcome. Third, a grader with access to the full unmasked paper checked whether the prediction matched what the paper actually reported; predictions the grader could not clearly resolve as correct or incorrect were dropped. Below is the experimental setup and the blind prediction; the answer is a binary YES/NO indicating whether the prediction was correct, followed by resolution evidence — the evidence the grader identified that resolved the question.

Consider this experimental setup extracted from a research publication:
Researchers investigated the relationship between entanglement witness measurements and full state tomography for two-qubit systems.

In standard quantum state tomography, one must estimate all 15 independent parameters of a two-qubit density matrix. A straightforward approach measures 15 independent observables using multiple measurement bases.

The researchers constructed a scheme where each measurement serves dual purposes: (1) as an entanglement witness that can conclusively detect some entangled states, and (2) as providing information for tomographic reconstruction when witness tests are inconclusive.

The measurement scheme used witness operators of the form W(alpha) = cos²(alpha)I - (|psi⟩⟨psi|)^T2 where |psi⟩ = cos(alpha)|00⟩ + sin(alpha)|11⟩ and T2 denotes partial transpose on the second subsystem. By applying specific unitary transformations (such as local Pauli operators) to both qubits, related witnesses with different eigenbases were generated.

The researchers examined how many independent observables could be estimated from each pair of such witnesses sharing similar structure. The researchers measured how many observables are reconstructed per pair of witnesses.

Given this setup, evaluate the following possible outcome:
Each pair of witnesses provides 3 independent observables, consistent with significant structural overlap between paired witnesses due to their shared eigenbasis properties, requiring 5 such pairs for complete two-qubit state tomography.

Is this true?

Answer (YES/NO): NO